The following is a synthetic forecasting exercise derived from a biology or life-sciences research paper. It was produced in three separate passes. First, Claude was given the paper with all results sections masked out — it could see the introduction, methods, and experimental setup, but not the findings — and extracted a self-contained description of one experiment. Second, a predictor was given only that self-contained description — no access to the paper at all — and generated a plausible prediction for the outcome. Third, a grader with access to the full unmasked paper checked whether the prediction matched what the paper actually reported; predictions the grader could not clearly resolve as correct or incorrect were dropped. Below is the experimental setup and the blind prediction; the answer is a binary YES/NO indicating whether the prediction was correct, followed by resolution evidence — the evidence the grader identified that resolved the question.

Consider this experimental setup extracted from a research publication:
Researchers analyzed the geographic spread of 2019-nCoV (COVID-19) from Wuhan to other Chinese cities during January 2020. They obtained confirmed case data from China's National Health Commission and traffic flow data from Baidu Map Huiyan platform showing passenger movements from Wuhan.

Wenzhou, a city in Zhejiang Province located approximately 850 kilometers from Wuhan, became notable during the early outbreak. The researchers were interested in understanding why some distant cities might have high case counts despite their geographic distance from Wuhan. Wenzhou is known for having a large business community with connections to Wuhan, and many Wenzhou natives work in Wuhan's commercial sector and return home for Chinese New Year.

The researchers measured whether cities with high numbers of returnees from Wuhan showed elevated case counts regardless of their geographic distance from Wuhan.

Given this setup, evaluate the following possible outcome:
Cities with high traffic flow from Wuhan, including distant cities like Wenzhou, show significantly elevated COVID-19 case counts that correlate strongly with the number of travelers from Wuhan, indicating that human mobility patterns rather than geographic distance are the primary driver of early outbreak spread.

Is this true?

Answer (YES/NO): YES